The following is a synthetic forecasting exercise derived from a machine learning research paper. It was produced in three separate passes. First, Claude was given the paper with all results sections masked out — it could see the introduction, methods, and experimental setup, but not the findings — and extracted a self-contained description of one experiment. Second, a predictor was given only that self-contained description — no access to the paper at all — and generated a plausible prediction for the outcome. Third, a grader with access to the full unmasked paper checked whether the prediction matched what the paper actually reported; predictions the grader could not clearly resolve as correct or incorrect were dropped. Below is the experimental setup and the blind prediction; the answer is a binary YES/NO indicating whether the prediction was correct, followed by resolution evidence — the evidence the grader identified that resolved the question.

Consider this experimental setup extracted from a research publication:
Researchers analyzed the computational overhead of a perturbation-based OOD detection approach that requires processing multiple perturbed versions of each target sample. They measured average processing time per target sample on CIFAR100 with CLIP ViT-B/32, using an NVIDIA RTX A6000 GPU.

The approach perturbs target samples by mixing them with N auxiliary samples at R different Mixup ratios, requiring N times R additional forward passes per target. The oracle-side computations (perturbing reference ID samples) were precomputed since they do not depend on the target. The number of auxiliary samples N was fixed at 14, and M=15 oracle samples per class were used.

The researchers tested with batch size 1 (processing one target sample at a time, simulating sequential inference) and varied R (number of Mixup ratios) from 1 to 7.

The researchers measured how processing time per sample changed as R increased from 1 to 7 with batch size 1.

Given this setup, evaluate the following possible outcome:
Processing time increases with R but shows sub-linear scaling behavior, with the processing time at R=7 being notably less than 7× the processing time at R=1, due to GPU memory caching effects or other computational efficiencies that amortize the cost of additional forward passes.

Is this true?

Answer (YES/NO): YES